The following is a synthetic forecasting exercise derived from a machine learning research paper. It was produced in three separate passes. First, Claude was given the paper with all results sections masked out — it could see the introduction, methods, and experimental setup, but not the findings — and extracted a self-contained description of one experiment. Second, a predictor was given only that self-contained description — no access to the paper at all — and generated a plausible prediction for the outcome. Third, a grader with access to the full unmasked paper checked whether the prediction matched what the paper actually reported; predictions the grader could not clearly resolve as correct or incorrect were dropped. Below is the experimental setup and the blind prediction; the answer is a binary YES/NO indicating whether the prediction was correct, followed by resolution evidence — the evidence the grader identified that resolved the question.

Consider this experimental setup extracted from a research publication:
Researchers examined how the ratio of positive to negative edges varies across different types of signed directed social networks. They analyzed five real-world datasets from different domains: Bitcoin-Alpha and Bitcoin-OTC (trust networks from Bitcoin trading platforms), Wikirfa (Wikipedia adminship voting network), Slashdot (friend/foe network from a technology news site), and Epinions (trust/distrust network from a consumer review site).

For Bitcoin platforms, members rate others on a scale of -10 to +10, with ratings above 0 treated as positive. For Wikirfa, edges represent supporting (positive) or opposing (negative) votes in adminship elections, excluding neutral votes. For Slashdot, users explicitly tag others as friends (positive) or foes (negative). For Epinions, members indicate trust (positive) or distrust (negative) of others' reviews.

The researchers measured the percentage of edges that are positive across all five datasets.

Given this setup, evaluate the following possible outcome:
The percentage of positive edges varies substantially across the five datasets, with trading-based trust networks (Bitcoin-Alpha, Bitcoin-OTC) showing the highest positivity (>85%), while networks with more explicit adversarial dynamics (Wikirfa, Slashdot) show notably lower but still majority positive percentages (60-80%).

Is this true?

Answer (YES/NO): NO